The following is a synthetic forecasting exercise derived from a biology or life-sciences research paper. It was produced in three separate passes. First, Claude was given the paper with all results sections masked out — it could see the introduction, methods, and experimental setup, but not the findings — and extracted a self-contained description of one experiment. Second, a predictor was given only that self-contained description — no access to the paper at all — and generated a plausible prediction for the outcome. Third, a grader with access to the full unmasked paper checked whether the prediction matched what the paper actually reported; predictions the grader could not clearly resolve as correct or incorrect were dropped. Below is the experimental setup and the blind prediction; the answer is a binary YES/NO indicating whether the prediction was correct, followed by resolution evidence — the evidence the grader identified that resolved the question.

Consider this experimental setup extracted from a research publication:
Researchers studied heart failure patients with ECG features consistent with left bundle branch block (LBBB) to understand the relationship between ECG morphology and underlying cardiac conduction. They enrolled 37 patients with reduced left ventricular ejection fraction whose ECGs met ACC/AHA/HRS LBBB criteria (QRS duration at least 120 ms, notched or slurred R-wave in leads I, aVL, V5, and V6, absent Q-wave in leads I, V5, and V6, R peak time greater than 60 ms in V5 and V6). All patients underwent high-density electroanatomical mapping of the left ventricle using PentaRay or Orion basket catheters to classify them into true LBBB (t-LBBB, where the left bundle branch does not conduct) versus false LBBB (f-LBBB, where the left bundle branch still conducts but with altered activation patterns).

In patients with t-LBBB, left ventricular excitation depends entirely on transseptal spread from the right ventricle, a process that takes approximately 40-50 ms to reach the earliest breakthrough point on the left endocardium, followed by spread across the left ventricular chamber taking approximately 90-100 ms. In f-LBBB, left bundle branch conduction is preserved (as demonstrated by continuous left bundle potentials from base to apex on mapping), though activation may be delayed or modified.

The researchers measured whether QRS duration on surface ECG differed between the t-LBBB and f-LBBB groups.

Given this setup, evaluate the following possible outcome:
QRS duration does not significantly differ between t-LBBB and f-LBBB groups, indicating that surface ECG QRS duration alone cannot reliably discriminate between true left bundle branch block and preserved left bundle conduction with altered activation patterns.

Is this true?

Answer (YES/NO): NO